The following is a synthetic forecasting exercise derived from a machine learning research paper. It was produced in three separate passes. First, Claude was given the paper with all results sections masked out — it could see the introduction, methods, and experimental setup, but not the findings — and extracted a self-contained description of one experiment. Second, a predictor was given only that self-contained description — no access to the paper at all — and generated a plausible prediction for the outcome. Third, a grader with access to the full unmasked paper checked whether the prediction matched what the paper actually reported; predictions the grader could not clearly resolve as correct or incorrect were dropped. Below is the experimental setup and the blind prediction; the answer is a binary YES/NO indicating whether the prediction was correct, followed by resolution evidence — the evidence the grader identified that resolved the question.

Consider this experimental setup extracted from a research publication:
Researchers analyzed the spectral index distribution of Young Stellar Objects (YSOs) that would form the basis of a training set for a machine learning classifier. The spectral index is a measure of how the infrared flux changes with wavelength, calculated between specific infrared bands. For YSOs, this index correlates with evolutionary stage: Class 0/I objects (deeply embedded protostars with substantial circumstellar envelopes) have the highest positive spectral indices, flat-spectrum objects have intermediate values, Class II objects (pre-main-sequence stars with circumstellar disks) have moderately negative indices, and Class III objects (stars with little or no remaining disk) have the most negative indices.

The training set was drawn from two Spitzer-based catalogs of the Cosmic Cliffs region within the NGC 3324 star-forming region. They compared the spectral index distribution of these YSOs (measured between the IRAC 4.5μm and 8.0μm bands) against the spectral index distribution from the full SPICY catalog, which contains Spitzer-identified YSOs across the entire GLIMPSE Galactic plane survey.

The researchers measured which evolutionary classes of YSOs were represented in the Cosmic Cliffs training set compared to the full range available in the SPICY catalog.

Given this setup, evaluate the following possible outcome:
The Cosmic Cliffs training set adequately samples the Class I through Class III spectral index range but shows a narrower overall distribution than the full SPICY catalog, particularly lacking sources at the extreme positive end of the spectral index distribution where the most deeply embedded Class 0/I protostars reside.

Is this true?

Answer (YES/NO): NO